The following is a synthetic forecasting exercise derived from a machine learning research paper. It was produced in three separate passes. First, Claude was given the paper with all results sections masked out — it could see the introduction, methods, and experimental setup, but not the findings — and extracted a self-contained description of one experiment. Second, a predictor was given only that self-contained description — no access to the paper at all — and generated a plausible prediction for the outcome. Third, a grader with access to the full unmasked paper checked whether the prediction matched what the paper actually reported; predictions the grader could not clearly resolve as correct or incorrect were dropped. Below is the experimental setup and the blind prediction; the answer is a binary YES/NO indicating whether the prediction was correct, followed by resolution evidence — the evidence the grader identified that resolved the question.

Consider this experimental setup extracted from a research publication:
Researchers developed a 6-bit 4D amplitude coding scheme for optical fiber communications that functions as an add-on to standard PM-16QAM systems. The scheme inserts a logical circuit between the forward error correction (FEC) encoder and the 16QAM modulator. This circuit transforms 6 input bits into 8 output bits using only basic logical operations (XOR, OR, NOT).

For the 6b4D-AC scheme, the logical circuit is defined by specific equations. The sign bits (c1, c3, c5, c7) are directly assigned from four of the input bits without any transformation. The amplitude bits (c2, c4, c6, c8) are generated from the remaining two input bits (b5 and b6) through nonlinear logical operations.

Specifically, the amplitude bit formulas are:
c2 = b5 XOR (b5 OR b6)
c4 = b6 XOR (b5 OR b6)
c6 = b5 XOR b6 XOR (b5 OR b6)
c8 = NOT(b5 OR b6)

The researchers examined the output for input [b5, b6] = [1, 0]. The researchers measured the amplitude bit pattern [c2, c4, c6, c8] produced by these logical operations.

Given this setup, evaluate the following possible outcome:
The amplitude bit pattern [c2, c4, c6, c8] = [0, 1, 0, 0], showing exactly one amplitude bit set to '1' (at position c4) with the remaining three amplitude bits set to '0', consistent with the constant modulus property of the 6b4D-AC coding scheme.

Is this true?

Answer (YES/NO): YES